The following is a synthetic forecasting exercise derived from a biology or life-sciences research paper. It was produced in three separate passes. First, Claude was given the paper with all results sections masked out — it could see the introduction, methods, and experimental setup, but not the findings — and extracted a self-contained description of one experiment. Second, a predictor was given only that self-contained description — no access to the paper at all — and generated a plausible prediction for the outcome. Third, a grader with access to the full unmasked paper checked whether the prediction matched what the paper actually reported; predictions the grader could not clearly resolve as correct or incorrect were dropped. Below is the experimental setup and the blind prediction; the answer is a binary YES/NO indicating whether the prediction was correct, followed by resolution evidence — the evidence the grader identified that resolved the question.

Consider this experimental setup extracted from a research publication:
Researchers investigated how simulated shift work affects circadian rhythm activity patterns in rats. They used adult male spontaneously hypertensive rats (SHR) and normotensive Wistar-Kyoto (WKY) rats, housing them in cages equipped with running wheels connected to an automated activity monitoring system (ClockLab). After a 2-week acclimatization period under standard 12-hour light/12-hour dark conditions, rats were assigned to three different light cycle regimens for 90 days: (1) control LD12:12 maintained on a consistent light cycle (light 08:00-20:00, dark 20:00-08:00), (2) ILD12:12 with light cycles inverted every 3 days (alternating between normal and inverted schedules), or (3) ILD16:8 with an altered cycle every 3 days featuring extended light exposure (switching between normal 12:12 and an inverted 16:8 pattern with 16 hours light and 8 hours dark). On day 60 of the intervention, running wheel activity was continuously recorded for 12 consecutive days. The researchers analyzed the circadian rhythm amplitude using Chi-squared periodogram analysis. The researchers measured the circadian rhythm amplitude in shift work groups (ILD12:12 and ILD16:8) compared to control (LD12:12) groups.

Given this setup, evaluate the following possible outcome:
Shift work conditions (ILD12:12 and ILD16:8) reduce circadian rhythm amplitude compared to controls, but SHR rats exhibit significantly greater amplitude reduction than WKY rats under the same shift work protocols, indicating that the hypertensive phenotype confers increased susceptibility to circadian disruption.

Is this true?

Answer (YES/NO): NO